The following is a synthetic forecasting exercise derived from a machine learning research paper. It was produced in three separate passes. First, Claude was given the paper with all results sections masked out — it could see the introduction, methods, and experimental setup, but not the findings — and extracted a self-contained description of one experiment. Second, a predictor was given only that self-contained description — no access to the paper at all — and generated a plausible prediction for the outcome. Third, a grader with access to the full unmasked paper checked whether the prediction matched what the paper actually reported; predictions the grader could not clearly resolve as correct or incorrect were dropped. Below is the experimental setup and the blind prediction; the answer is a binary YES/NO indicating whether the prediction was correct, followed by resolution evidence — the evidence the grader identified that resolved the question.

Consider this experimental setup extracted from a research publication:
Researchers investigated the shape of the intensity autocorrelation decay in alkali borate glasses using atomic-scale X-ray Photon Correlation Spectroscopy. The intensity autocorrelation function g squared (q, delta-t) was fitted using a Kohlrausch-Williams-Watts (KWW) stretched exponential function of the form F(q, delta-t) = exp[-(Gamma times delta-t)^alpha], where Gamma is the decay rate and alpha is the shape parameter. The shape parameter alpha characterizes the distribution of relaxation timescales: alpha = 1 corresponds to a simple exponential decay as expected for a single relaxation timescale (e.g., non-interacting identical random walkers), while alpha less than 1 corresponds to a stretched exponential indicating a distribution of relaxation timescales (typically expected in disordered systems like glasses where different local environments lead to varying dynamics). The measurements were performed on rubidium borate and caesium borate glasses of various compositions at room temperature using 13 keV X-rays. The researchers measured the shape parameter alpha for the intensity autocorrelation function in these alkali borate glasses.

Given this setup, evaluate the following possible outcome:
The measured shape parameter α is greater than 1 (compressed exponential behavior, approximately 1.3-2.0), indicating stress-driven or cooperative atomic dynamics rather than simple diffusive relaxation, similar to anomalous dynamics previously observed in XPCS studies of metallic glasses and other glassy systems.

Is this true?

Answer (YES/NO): NO